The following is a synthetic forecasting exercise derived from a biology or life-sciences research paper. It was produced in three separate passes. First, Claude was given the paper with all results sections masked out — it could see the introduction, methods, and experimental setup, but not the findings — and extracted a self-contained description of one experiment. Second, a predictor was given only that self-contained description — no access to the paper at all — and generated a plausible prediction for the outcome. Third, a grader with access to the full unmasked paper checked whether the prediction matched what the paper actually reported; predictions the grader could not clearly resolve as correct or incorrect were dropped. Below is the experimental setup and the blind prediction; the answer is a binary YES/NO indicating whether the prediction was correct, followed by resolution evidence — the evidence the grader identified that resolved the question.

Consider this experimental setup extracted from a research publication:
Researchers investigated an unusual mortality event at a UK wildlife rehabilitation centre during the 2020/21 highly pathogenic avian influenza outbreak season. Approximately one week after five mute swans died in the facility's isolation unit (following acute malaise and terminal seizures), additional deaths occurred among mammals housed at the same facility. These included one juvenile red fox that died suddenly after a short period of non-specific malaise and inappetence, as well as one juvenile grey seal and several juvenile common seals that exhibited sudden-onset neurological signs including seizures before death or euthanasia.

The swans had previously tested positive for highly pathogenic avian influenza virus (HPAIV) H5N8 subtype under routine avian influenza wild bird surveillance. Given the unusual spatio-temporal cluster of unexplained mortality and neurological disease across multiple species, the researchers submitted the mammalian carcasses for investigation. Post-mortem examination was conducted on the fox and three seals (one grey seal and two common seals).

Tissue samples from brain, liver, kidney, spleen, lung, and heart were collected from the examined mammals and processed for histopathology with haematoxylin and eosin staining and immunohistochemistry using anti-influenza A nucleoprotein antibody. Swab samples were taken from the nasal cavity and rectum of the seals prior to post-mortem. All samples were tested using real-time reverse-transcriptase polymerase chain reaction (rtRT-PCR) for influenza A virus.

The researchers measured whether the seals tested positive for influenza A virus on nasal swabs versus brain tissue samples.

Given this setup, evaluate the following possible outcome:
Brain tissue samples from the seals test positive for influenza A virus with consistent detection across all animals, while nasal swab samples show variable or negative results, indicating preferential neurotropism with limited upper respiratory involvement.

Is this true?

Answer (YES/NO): YES